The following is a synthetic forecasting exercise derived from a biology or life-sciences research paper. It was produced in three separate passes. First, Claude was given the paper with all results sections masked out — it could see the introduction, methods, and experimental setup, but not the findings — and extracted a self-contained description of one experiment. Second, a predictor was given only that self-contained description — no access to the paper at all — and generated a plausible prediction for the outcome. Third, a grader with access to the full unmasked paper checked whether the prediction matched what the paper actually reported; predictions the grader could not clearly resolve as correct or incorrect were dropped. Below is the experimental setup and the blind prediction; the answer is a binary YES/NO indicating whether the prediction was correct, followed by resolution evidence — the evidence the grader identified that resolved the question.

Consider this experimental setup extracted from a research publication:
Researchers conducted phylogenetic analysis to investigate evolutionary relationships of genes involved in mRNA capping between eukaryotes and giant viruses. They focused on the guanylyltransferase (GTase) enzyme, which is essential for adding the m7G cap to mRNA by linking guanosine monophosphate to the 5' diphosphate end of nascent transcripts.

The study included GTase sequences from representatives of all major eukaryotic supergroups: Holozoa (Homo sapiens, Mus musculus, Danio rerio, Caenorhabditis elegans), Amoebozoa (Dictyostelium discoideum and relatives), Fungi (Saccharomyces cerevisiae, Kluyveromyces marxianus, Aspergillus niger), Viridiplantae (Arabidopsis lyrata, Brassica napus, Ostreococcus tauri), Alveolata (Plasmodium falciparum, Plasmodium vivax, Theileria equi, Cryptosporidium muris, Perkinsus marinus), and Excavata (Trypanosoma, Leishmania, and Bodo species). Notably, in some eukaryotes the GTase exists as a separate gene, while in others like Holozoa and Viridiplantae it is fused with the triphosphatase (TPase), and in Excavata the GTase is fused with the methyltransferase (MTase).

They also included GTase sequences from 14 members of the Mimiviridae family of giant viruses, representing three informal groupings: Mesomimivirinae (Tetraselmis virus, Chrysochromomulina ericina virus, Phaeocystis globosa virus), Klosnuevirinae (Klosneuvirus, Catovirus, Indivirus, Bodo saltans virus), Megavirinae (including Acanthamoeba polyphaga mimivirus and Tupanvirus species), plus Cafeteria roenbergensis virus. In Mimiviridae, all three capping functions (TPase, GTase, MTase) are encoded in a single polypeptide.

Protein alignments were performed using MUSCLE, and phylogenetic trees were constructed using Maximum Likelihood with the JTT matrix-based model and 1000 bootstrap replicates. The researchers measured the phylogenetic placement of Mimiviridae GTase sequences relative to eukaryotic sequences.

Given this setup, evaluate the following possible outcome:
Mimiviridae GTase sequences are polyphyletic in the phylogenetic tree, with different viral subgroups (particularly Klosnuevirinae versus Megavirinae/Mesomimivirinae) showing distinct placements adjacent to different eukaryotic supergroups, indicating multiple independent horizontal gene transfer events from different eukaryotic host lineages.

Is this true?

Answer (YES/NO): NO